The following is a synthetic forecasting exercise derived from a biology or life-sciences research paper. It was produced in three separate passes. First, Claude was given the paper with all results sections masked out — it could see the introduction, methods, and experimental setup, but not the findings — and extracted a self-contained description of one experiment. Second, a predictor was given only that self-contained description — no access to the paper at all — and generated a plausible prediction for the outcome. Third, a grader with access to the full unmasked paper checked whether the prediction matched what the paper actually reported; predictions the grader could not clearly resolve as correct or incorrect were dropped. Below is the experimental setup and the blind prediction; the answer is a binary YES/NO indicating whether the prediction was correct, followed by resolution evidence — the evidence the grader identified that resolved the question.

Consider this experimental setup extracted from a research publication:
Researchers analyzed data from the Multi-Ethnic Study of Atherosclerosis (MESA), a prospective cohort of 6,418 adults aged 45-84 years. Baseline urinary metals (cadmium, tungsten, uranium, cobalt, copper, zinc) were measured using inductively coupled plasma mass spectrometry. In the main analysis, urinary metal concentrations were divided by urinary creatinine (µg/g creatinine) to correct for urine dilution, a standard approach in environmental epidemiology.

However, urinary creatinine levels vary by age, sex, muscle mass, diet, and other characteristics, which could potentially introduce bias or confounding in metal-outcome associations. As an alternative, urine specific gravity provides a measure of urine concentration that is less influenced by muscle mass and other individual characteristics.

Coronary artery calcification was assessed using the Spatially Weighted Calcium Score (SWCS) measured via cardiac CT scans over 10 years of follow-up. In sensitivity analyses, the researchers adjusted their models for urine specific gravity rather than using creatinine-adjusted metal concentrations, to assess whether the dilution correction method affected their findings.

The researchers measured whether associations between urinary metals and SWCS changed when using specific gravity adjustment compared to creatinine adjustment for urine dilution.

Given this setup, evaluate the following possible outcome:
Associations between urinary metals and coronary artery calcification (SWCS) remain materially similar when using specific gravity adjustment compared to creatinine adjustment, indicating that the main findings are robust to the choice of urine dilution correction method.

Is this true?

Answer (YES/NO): YES